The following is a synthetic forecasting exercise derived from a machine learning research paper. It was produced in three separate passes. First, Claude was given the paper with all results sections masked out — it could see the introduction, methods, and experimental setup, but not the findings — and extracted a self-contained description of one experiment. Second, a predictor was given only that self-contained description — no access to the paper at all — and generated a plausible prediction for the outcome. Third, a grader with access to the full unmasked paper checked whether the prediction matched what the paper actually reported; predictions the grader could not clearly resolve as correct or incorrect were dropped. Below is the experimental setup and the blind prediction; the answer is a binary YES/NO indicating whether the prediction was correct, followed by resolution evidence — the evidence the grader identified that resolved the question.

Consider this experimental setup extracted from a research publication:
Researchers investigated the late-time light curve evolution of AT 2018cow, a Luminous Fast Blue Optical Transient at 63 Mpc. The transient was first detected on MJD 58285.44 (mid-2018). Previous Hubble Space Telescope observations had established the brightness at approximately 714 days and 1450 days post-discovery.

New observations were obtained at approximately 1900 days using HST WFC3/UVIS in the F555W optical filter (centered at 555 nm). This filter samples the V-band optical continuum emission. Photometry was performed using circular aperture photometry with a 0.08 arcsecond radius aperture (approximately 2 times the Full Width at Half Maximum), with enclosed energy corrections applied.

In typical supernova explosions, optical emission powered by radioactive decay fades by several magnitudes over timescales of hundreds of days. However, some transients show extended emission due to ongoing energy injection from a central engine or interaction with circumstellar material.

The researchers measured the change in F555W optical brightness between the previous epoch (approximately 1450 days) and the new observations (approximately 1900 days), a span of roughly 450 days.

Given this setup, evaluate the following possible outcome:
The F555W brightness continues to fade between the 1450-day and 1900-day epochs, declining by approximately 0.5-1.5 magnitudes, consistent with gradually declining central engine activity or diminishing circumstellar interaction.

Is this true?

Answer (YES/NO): NO